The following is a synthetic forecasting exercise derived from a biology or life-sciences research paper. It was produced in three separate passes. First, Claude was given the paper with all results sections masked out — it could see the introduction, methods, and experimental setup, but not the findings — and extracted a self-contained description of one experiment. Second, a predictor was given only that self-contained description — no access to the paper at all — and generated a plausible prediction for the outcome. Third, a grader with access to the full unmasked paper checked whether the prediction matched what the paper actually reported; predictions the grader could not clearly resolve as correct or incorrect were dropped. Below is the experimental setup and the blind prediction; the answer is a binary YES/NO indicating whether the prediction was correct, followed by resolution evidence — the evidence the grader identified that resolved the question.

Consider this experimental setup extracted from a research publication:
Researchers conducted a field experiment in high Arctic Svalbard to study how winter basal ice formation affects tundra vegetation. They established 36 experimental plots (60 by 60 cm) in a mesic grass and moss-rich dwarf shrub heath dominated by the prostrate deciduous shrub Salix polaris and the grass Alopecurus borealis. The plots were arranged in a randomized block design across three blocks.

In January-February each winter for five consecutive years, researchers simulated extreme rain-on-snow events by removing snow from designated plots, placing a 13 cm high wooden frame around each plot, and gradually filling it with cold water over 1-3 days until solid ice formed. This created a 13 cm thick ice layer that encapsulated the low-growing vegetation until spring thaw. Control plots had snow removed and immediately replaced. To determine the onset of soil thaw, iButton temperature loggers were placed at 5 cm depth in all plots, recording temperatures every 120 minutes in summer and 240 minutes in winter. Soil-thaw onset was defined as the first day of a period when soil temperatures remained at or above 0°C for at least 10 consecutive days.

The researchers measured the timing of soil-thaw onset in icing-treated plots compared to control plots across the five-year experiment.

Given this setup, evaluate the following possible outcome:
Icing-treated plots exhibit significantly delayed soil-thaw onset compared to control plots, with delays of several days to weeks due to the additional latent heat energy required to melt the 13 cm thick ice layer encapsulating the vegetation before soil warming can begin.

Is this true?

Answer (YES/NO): YES